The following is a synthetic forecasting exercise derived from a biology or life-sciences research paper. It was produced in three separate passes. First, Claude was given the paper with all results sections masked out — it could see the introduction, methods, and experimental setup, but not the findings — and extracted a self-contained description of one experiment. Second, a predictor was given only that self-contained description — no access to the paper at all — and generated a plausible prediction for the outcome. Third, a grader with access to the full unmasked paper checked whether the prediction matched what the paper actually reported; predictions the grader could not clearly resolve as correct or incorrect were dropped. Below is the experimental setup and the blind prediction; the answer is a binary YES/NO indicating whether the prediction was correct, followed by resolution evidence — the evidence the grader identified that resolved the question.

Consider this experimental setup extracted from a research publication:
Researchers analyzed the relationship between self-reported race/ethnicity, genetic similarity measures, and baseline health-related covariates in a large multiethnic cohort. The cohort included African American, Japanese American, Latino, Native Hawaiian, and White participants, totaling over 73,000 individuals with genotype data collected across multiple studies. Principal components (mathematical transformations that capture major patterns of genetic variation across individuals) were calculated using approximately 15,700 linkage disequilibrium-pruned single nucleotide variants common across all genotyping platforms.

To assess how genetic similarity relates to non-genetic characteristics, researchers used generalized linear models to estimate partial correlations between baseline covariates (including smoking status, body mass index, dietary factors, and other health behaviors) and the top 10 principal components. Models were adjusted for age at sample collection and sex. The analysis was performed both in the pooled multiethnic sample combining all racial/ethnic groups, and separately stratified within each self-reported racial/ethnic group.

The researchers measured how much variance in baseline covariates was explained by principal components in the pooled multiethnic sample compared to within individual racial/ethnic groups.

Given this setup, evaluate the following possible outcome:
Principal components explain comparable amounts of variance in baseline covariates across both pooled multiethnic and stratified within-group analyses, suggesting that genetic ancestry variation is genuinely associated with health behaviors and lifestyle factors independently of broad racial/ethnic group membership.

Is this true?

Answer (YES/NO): NO